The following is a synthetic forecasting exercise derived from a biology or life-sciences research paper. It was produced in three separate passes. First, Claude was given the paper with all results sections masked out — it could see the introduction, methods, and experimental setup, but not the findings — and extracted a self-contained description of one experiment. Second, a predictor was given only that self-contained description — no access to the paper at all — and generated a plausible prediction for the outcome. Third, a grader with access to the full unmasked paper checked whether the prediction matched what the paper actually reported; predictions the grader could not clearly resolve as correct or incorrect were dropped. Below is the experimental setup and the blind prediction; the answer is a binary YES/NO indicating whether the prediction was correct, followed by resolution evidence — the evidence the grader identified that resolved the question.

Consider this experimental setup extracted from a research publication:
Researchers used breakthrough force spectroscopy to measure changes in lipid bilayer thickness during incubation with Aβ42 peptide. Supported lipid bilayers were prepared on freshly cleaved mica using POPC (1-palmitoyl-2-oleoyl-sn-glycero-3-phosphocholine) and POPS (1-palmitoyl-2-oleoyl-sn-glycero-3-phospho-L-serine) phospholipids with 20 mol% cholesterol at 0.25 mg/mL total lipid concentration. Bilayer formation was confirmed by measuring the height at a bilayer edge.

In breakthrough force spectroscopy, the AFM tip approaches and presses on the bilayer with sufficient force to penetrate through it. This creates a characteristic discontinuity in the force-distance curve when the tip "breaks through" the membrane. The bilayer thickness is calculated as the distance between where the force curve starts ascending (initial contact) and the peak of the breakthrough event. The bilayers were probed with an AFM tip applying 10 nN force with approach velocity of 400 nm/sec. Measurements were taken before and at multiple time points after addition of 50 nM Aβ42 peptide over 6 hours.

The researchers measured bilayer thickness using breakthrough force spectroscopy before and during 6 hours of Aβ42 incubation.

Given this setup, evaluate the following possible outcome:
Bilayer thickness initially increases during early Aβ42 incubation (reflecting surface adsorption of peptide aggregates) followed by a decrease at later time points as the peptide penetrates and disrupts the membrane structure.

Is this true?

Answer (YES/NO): NO